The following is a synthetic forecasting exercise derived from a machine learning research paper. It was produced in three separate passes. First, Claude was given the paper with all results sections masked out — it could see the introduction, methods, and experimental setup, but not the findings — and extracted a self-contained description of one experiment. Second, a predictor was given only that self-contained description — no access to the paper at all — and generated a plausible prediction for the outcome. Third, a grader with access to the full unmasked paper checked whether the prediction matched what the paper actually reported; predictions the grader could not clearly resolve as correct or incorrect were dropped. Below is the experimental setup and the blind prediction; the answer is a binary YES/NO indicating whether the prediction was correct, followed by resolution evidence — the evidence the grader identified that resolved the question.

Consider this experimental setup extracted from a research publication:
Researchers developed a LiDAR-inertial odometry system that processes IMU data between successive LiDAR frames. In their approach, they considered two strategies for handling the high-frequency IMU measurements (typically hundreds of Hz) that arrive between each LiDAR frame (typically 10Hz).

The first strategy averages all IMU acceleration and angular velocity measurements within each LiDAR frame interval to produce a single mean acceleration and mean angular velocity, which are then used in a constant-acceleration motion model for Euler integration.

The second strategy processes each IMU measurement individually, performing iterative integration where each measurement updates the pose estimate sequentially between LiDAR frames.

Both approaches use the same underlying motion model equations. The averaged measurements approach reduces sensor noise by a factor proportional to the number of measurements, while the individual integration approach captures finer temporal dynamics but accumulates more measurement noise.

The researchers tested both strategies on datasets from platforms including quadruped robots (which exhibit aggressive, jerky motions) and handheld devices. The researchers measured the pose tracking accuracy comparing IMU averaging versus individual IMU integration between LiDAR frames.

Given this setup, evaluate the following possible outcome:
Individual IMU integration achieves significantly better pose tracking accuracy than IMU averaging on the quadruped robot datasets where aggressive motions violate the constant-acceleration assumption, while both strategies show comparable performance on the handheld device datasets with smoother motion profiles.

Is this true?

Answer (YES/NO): NO